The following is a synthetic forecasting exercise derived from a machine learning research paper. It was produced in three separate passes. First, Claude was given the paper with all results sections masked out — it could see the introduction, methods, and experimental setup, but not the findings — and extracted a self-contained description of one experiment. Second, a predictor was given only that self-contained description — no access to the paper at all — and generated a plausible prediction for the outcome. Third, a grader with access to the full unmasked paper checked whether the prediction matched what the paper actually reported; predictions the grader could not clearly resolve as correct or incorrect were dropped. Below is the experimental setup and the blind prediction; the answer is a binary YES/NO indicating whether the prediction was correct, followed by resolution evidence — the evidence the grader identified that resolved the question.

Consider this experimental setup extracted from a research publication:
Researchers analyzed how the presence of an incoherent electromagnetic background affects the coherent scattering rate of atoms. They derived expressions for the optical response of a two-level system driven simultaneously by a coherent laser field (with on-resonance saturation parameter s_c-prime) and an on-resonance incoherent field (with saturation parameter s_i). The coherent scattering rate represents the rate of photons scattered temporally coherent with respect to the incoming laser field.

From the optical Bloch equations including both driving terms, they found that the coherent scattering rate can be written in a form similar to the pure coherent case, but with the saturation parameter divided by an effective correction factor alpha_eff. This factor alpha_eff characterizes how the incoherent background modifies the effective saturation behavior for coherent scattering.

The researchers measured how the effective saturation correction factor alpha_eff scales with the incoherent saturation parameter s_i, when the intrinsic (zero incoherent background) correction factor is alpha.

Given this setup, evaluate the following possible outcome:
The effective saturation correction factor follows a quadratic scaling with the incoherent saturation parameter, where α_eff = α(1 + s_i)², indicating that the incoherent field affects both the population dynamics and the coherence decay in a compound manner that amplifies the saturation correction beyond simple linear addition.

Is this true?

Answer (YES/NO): NO